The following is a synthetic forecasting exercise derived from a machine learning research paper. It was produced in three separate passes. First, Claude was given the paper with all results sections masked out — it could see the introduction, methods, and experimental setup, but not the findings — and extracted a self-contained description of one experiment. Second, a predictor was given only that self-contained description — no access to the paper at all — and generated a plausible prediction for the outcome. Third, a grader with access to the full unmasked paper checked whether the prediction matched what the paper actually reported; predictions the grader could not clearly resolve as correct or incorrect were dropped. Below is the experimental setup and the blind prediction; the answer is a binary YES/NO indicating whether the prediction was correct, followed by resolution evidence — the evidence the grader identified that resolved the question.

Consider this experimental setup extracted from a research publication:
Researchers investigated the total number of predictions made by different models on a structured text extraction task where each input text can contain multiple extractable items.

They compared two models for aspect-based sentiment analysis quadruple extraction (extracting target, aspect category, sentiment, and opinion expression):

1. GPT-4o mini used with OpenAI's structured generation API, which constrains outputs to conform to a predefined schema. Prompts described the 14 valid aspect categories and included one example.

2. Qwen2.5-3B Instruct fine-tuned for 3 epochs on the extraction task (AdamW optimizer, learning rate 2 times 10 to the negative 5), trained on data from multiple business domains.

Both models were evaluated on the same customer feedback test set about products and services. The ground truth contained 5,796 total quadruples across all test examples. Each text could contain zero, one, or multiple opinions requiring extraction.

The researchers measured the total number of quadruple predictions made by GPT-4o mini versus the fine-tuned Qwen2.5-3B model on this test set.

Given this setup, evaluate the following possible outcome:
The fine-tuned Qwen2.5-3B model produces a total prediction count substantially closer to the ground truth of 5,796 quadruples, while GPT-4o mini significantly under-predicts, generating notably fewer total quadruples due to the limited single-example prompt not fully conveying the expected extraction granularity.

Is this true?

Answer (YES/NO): YES